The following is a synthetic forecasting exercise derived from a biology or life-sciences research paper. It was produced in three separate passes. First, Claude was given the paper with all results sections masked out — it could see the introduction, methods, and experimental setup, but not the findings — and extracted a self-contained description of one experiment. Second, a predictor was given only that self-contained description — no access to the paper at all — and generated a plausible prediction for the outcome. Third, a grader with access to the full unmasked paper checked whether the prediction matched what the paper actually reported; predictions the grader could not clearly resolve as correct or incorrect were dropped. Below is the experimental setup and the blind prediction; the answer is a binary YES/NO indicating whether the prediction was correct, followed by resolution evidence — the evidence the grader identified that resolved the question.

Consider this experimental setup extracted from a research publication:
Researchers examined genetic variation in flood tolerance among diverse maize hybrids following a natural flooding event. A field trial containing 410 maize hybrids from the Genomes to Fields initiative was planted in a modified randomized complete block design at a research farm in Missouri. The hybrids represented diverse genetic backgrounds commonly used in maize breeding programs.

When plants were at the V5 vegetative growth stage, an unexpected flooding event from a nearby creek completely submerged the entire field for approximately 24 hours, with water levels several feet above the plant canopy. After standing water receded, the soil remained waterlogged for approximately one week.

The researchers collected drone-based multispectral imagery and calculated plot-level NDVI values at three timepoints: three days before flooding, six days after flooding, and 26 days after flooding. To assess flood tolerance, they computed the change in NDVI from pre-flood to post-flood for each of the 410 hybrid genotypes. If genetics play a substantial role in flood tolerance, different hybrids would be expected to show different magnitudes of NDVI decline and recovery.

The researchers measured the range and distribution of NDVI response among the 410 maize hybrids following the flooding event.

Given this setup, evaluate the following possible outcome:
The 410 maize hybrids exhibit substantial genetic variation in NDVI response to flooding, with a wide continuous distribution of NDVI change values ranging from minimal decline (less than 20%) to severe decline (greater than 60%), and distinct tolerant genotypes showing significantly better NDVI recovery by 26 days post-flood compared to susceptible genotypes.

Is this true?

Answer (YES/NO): NO